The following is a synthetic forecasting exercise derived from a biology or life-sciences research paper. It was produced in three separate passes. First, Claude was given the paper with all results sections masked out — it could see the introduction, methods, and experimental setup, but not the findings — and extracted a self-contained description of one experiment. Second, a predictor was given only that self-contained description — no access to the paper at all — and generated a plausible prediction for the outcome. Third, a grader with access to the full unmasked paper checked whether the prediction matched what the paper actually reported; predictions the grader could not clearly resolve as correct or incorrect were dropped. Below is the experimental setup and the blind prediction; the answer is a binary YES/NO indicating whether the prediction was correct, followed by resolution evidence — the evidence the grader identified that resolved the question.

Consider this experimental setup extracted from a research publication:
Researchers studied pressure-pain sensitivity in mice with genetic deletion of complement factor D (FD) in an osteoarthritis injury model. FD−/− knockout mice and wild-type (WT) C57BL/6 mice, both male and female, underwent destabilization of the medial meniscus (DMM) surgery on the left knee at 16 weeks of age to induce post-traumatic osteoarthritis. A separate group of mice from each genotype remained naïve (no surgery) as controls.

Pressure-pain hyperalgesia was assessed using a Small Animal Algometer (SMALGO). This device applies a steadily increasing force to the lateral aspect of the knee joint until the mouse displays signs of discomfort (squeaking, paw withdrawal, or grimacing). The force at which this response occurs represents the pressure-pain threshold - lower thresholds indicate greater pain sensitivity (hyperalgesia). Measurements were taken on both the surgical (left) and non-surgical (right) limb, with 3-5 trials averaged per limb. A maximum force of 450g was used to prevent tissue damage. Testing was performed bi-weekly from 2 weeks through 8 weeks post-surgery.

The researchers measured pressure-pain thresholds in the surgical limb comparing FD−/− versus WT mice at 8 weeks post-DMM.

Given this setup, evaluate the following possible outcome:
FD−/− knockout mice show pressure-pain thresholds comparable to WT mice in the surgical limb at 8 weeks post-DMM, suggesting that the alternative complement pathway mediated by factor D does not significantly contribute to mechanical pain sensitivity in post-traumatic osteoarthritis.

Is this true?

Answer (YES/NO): NO